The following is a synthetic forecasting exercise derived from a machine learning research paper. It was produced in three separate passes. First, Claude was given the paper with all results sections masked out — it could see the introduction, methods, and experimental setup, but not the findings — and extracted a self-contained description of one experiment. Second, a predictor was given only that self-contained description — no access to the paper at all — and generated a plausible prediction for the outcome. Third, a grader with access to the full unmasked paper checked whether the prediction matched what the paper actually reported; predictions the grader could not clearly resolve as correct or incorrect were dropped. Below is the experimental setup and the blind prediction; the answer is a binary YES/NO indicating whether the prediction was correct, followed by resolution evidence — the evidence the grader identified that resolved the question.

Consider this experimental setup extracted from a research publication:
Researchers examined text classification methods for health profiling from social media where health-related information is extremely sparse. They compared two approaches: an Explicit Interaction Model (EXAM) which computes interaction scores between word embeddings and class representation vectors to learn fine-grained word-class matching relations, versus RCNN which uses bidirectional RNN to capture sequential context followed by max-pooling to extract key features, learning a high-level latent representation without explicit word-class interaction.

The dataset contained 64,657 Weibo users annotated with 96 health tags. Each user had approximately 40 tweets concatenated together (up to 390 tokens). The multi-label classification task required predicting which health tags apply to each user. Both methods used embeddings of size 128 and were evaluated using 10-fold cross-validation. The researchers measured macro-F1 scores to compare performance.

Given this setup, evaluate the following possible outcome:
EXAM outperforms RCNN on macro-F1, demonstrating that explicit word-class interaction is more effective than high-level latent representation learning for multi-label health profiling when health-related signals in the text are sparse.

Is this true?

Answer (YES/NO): NO